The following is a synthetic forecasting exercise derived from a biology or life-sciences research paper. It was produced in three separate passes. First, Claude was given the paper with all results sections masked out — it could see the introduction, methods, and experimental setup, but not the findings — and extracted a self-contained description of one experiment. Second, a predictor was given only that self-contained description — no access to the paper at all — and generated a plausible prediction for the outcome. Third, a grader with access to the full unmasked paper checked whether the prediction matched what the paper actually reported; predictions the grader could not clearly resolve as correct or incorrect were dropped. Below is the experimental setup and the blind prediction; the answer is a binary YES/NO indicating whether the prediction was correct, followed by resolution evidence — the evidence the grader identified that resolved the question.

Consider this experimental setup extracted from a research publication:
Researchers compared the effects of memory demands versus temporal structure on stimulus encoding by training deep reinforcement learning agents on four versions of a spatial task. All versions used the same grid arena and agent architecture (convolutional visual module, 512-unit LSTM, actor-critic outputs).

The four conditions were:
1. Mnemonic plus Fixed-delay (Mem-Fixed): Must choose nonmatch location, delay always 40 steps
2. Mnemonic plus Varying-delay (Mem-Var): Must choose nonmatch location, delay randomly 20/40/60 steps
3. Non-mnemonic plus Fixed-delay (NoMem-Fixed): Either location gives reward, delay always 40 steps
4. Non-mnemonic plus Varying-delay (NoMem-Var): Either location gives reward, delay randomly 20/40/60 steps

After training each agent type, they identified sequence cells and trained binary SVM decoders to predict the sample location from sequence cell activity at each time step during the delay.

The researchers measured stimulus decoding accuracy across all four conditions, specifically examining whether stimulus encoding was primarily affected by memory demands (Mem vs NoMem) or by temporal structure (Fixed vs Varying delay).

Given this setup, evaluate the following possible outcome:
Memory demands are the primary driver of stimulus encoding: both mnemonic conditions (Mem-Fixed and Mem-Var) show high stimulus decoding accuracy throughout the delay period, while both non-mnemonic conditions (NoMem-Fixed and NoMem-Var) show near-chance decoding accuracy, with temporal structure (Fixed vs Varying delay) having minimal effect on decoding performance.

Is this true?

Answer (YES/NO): NO